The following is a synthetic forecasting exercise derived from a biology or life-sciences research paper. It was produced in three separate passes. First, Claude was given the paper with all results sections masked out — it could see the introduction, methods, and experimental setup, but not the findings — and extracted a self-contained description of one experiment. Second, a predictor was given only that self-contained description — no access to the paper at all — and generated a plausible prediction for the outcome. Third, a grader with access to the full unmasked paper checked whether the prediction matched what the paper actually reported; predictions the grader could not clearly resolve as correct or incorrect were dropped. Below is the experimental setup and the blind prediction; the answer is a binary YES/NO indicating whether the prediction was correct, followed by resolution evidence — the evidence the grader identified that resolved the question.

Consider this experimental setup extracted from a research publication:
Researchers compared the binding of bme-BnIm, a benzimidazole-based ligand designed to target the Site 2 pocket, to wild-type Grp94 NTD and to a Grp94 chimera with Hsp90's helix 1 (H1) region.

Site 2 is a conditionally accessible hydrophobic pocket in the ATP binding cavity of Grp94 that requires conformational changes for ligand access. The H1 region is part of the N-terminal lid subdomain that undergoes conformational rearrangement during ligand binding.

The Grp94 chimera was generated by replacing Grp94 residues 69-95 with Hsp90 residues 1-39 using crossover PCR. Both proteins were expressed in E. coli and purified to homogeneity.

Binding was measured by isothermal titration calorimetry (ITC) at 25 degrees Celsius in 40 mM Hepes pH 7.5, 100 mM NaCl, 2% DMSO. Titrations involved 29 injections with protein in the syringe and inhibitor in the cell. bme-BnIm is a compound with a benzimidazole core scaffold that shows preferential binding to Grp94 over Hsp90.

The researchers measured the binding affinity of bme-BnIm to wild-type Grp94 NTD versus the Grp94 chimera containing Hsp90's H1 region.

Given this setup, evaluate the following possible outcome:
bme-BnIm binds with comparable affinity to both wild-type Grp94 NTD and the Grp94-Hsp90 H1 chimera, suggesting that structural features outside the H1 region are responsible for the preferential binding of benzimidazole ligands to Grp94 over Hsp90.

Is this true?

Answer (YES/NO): NO